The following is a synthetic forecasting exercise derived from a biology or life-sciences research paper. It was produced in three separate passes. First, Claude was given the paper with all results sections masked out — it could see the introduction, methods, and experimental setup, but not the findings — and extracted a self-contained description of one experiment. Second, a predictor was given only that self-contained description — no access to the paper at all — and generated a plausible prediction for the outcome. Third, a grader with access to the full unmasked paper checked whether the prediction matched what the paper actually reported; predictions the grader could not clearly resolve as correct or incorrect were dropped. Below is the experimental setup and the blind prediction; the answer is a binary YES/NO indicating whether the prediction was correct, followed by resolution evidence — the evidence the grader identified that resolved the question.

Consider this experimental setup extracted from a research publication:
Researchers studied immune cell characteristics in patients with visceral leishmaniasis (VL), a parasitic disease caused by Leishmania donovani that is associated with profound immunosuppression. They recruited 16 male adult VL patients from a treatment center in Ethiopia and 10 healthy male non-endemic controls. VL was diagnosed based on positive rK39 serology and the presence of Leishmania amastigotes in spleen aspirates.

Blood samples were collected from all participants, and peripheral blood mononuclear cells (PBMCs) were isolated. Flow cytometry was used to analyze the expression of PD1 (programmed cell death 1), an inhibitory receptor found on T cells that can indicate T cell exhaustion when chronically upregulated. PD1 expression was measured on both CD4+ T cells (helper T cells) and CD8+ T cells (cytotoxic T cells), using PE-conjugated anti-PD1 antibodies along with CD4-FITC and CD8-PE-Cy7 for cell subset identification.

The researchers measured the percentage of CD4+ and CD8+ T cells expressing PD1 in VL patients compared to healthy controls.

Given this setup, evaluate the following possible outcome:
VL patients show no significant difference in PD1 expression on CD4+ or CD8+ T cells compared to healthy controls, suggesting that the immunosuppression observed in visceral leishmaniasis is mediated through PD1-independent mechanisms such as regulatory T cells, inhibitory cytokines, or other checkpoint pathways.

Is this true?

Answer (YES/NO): NO